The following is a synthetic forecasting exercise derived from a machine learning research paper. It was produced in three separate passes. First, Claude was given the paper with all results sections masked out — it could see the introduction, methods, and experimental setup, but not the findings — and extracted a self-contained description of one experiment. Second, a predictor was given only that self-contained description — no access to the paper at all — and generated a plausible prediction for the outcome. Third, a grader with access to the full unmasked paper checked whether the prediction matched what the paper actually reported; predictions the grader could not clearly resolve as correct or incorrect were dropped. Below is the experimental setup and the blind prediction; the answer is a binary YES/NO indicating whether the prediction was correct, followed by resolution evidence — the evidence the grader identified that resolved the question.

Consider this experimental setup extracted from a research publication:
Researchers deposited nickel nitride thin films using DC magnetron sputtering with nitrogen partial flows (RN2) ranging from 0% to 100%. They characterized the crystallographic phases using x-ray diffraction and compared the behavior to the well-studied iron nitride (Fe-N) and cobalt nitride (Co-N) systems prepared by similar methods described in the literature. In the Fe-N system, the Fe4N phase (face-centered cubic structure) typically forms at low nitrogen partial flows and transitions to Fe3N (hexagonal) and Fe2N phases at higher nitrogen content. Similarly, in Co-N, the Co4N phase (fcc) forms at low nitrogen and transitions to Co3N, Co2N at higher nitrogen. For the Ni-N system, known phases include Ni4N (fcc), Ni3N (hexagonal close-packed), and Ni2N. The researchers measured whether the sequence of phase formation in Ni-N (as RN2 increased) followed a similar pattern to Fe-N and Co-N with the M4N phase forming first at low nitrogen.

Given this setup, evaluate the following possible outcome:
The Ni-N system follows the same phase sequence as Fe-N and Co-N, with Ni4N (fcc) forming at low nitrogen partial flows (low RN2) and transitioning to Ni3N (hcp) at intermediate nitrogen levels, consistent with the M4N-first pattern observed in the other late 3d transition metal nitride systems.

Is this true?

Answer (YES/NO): YES